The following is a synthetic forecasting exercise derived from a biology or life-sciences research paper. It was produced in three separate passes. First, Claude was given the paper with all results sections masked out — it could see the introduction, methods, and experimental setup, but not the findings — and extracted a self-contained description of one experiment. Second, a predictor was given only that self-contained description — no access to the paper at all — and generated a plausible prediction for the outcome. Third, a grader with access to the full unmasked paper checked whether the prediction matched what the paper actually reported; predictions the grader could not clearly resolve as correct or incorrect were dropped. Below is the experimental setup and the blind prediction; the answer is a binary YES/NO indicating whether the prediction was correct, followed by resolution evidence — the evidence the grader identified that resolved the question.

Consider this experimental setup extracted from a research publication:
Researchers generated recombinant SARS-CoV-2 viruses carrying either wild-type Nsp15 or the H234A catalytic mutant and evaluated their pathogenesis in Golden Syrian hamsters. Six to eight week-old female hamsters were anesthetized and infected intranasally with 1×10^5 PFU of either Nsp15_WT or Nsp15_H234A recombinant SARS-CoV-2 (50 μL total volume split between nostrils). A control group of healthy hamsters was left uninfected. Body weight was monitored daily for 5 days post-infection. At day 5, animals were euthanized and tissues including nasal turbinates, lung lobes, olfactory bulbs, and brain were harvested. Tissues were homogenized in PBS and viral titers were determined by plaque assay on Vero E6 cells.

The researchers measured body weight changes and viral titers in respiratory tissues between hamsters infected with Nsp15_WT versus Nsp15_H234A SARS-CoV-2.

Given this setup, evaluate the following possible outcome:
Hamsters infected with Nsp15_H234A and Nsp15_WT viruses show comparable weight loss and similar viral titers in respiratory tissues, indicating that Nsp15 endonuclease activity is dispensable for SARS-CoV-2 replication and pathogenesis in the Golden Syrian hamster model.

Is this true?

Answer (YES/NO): NO